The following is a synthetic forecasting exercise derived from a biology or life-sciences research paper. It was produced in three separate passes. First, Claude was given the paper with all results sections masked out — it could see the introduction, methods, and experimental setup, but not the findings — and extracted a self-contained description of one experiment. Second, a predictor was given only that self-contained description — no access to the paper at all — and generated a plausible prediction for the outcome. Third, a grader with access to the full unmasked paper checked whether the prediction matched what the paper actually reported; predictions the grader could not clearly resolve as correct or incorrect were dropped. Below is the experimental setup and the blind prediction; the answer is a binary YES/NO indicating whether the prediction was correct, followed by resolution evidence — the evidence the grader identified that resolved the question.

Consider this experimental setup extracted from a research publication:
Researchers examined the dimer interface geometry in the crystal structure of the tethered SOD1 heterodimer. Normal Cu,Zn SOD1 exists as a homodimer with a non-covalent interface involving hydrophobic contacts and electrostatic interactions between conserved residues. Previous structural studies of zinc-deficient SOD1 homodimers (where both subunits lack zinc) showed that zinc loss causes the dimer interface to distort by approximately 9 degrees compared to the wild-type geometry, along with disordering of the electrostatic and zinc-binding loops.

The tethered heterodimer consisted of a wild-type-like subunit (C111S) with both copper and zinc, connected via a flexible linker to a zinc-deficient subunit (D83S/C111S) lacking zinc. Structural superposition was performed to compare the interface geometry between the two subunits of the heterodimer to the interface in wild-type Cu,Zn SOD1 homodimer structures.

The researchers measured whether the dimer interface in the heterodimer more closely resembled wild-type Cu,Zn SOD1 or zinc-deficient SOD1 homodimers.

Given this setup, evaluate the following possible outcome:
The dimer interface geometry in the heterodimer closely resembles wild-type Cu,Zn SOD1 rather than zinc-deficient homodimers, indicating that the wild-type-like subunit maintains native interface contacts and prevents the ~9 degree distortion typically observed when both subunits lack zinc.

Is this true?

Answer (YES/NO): YES